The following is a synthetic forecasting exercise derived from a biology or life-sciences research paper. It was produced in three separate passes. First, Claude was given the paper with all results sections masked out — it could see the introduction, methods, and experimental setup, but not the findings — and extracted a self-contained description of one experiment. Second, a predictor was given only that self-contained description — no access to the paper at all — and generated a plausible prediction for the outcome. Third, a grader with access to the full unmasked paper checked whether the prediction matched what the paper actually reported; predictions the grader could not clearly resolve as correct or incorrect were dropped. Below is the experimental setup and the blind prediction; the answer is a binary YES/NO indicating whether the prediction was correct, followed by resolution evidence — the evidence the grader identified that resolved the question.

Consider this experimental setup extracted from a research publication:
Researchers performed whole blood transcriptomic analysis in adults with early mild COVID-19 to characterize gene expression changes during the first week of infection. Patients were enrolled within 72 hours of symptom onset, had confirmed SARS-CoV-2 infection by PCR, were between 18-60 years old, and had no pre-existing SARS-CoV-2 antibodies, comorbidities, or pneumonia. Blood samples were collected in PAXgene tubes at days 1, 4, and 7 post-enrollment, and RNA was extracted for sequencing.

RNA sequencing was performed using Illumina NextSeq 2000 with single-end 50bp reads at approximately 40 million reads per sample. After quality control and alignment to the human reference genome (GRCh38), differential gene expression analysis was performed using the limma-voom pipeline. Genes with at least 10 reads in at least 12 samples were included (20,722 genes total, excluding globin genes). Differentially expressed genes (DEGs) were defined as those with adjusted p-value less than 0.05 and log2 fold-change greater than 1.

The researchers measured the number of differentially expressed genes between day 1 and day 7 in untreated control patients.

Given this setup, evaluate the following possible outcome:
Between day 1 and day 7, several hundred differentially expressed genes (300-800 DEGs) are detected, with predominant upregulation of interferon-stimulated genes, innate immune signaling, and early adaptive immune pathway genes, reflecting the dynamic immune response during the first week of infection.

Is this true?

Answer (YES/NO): NO